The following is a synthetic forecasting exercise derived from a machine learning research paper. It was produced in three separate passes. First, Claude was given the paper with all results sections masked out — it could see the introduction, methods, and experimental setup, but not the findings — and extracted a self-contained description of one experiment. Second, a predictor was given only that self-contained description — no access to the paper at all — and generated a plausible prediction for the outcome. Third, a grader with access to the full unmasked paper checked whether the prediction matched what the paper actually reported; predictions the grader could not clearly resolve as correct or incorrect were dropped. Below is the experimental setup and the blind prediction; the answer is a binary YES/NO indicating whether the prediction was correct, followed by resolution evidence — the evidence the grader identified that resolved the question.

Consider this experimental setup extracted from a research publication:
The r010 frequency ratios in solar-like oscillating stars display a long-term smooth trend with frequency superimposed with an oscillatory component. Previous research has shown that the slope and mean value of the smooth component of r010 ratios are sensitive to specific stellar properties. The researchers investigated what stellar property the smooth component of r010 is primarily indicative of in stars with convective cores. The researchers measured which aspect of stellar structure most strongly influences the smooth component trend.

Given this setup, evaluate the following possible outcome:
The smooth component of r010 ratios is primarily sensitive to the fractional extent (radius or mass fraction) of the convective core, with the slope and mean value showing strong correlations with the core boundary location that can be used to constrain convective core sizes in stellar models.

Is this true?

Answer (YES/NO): YES